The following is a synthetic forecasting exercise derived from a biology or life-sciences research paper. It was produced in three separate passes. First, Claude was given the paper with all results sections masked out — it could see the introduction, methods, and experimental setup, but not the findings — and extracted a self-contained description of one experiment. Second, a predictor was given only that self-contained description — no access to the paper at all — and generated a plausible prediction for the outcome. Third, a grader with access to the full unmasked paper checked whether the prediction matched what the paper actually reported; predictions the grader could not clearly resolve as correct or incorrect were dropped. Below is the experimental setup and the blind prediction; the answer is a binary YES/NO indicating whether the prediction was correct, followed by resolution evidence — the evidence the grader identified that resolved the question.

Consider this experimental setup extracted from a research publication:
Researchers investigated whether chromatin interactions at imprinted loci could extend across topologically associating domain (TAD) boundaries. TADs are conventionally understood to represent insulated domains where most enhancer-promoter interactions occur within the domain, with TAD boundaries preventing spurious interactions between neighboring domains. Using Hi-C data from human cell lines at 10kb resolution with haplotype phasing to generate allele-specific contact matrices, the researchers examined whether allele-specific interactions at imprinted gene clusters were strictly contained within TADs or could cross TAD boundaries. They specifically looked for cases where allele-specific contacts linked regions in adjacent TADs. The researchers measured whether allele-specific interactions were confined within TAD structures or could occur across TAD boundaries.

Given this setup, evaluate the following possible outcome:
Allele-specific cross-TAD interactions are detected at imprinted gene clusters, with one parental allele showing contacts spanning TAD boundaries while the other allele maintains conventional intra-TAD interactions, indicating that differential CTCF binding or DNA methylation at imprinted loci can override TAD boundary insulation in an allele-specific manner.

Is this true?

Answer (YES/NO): YES